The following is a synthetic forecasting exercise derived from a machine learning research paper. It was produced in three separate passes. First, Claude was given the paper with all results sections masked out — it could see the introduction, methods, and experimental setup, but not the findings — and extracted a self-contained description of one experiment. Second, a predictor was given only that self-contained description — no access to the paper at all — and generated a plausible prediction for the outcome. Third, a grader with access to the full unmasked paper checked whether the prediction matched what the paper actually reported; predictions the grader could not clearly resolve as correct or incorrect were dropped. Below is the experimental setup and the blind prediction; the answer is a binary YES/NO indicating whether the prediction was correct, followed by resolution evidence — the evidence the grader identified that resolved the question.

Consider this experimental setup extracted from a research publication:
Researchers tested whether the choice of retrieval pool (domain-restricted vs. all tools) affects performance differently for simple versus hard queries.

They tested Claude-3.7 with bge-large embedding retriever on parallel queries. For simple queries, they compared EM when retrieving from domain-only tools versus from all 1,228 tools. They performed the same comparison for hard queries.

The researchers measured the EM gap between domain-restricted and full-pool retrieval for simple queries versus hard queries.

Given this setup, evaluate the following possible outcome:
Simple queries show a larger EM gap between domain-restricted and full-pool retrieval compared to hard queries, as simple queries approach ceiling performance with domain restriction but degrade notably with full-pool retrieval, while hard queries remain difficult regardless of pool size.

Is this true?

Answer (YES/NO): YES